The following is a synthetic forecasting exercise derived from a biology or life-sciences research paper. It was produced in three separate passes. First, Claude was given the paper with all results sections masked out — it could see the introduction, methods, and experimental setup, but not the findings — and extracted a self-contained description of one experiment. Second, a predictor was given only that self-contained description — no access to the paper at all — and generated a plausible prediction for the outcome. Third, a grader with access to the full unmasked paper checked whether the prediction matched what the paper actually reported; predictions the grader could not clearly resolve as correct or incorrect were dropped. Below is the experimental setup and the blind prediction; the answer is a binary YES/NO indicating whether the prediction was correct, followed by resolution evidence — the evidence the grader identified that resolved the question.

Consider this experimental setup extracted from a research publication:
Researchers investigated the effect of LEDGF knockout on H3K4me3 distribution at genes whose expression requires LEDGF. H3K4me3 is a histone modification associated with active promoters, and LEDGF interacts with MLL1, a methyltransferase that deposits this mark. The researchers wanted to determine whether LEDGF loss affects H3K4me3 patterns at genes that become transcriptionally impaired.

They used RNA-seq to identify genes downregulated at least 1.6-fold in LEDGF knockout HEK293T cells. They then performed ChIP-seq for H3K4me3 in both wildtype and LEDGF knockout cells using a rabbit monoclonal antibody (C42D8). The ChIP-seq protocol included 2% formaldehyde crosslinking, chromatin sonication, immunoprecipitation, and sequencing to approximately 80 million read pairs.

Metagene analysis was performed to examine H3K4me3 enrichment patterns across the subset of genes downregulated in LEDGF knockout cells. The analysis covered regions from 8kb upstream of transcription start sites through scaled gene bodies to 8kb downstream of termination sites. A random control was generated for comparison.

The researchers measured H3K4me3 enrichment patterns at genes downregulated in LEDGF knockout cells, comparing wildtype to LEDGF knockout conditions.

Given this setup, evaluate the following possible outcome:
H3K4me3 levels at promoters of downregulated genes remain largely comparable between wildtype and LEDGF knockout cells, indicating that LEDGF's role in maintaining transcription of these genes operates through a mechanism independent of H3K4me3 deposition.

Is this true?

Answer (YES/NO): YES